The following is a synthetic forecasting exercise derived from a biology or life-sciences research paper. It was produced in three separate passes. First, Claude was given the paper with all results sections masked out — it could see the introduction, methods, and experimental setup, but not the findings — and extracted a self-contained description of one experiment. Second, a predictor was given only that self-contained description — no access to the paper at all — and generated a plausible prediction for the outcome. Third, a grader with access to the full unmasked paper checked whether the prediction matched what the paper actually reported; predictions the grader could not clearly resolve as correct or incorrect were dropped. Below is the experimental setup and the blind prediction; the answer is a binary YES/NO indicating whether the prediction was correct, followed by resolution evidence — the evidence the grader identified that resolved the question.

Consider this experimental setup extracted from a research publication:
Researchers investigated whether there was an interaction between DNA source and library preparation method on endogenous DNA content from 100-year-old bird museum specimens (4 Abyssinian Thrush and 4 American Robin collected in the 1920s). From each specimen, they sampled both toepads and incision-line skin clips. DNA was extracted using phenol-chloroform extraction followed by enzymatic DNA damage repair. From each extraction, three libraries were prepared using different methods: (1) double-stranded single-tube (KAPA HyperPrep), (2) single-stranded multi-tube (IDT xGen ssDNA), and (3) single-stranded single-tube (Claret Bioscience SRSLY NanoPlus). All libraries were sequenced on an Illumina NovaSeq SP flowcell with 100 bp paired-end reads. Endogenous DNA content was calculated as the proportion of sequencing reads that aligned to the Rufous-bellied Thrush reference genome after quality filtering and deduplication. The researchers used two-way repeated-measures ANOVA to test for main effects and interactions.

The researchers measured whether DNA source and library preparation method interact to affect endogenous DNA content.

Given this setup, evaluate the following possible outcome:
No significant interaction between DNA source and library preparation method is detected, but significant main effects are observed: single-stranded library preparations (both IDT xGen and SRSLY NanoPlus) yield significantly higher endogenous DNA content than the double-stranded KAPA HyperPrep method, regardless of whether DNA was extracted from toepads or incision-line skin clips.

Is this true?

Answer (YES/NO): NO